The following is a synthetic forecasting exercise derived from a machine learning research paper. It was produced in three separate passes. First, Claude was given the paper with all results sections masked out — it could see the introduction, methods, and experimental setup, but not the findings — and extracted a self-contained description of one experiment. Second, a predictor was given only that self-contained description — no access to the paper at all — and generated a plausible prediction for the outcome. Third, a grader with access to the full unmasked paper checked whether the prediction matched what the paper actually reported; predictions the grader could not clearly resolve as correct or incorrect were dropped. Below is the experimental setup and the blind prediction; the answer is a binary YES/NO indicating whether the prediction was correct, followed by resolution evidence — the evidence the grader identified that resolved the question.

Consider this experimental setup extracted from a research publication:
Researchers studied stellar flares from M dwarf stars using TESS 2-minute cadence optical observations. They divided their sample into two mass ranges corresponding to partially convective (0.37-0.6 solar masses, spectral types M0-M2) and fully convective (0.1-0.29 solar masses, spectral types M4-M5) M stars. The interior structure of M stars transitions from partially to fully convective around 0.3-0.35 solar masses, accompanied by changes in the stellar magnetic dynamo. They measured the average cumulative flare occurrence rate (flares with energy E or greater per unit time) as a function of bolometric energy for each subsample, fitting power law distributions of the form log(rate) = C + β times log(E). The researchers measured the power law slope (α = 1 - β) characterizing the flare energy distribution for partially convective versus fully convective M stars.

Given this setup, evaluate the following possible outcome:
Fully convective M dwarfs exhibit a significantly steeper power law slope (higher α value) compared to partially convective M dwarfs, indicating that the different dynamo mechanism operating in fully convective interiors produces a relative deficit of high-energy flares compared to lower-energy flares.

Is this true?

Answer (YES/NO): NO